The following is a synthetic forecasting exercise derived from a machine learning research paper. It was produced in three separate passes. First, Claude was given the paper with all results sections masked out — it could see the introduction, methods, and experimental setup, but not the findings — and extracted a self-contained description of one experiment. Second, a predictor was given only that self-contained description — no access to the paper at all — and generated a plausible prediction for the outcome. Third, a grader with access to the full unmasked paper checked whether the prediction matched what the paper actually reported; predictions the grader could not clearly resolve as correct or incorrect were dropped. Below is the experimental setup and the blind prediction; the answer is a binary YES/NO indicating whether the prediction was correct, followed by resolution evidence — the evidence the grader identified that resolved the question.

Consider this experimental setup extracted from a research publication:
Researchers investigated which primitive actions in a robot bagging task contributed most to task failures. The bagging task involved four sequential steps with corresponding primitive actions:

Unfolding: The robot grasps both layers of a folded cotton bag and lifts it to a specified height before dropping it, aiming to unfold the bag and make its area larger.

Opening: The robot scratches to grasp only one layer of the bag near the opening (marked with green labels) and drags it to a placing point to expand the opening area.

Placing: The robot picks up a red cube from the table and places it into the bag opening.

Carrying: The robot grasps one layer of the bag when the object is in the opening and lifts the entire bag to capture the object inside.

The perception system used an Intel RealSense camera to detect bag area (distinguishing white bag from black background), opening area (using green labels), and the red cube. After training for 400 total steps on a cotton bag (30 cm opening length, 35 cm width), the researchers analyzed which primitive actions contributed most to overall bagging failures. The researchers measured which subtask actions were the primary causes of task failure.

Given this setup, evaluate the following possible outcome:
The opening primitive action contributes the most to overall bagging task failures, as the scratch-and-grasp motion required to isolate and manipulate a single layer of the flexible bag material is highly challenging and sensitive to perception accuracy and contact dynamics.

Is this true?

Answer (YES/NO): NO